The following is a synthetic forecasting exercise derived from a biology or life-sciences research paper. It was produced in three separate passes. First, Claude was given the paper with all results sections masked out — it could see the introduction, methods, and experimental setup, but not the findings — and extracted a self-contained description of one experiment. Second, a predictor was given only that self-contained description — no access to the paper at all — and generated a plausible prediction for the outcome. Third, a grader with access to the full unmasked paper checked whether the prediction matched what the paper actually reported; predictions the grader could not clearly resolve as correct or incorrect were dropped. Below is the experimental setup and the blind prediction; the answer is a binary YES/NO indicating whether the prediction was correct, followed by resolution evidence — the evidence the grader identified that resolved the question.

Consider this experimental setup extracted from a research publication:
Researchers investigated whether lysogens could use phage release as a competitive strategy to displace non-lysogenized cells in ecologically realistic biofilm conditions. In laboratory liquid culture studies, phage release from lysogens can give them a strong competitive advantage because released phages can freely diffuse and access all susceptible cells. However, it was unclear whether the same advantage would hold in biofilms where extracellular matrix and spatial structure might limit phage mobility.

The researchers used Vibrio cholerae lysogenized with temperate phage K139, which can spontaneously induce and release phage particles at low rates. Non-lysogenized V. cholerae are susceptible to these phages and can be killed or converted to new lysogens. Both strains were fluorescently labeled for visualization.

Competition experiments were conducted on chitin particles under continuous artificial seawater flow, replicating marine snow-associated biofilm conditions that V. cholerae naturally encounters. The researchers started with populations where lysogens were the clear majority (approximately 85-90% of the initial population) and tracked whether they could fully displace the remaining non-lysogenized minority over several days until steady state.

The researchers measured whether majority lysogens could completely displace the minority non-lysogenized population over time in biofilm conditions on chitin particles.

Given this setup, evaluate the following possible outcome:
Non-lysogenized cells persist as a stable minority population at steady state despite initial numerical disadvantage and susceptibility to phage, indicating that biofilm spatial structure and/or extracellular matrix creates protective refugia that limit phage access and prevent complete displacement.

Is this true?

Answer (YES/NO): YES